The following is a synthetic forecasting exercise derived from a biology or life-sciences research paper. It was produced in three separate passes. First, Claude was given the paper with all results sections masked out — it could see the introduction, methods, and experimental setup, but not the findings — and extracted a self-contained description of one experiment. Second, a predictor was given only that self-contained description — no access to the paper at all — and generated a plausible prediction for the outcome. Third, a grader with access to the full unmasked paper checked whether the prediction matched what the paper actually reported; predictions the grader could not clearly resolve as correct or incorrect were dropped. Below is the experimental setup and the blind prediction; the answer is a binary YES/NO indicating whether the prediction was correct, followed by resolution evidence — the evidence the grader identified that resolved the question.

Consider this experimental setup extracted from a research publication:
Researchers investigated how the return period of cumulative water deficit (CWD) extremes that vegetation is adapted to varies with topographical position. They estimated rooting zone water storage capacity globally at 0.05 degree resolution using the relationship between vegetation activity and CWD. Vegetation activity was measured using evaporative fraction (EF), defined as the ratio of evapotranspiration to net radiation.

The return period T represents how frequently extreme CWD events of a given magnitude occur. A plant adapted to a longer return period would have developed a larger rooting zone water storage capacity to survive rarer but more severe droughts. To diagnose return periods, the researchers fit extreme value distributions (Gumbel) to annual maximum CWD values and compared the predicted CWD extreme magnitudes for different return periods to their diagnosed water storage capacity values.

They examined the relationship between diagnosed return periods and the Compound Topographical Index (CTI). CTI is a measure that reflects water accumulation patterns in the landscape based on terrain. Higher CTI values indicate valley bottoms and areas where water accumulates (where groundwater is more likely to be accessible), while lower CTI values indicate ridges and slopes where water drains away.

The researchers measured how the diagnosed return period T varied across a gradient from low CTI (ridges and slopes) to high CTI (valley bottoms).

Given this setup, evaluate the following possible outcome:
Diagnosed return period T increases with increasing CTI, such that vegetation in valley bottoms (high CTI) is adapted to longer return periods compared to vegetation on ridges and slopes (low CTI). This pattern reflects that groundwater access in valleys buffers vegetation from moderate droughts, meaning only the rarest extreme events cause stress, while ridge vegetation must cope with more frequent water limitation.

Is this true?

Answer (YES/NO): YES